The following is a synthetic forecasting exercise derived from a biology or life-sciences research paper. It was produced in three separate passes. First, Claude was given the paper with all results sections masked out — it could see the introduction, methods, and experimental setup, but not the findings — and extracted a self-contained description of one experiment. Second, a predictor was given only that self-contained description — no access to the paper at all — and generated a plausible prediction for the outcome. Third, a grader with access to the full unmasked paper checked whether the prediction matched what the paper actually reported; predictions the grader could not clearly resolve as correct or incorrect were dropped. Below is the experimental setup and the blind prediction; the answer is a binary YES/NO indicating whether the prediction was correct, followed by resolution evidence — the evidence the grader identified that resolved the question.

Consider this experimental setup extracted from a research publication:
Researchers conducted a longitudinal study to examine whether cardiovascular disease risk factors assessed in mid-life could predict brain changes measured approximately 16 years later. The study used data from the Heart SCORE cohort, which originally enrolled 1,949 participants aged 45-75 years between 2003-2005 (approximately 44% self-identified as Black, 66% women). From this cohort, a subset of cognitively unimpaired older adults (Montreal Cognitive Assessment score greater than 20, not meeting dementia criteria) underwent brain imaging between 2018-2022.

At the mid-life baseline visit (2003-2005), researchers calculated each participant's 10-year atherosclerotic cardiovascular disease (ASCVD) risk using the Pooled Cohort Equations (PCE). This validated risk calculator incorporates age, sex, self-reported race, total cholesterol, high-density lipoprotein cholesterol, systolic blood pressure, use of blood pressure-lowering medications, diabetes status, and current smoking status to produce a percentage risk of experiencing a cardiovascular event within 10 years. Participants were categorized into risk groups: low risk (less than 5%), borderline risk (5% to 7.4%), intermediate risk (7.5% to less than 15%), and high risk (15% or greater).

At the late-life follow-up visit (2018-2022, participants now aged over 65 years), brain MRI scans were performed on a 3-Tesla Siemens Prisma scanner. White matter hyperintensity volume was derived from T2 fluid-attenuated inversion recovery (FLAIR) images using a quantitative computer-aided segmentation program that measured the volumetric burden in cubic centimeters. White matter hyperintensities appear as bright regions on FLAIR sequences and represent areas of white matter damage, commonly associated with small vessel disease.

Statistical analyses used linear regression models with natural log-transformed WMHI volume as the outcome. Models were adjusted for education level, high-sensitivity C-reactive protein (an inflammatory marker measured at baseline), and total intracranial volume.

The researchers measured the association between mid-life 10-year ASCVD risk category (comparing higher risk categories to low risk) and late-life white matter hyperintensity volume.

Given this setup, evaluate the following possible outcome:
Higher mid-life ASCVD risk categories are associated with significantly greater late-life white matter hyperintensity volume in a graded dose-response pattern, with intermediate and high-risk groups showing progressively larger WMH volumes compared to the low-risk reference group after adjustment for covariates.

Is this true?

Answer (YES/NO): NO